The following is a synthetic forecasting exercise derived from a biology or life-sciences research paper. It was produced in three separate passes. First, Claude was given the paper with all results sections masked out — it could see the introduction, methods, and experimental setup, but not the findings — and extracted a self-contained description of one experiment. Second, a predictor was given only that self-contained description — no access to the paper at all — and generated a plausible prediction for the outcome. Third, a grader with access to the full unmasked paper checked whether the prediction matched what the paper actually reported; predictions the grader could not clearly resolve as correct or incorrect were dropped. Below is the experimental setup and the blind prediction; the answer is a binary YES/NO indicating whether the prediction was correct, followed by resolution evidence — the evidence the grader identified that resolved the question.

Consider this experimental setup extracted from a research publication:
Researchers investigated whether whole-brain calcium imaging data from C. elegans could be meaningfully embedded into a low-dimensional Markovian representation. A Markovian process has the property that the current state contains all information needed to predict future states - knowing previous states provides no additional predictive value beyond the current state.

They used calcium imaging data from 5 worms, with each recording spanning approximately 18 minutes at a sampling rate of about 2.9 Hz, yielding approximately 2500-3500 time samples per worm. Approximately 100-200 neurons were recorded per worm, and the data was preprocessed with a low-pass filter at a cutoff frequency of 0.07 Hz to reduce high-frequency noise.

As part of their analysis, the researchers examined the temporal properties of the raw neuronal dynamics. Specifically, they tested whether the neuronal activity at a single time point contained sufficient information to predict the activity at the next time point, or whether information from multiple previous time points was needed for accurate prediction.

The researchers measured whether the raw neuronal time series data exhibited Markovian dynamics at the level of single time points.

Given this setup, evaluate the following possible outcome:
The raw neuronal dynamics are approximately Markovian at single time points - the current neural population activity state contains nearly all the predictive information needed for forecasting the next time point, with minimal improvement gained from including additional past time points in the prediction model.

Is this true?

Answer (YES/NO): NO